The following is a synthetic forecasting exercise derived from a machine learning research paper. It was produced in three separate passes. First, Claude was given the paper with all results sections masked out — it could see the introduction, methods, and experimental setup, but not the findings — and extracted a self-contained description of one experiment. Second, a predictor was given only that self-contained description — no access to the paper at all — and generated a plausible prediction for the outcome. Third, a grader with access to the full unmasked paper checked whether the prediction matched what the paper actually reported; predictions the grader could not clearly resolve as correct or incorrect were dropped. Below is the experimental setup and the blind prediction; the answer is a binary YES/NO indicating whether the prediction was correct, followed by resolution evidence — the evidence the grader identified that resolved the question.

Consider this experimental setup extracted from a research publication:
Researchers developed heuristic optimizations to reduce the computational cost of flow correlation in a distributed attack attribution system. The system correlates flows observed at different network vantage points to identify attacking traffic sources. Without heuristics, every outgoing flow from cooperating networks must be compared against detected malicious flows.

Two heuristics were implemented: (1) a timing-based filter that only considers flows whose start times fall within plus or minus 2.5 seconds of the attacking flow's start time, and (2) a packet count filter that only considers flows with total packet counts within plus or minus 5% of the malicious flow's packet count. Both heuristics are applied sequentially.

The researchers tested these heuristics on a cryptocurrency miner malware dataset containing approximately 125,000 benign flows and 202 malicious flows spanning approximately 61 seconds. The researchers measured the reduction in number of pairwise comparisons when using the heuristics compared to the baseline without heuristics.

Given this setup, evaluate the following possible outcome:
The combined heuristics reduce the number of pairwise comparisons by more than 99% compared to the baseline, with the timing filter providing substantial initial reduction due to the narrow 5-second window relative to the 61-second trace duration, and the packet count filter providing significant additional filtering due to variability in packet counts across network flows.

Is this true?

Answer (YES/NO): YES